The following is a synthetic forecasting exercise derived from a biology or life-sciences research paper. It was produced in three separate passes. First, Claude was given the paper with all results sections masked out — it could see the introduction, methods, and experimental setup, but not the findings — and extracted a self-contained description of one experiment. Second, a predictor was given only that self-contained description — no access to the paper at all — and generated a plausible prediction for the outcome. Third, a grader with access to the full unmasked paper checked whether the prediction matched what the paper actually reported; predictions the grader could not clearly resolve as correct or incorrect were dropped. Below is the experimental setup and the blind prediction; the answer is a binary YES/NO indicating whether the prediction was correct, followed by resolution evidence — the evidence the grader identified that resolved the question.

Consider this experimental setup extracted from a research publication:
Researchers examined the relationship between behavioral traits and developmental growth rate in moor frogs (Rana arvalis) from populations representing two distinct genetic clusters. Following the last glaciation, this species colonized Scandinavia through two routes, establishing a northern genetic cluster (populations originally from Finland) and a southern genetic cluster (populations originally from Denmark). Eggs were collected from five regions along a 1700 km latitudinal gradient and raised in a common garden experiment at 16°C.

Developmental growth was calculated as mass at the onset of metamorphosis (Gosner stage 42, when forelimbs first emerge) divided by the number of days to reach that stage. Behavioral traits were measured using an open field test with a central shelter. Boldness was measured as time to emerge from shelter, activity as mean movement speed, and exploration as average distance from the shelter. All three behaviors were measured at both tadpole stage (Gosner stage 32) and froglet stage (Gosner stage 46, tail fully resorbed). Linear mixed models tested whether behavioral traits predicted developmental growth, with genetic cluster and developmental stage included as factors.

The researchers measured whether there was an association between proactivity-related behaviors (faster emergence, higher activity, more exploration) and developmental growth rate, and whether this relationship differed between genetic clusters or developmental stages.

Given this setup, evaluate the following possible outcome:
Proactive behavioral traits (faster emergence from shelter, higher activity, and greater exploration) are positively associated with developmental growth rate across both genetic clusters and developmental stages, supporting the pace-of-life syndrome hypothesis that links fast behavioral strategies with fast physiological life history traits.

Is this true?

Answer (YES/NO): NO